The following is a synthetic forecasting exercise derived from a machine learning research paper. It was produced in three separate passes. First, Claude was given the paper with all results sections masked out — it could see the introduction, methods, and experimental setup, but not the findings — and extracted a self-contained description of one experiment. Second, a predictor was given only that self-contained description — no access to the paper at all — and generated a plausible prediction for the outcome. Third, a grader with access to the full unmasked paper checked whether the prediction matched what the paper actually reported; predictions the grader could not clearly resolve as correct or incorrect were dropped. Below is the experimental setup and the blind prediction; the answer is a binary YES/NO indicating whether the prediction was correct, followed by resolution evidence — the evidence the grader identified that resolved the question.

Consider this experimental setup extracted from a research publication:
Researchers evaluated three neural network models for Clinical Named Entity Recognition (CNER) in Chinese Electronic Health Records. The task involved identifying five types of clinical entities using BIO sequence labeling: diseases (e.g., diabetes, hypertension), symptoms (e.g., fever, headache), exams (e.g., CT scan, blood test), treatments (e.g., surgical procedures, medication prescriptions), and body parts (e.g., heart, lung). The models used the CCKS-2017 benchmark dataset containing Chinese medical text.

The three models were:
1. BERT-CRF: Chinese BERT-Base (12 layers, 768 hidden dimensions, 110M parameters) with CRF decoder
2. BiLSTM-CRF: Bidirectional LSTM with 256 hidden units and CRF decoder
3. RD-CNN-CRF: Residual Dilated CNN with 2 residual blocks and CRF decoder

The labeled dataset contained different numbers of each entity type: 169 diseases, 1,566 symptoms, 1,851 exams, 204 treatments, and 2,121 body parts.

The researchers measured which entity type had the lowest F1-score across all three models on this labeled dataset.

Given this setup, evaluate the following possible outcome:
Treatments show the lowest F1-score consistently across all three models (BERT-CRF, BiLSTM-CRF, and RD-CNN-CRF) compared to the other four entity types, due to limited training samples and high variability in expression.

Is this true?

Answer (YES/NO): YES